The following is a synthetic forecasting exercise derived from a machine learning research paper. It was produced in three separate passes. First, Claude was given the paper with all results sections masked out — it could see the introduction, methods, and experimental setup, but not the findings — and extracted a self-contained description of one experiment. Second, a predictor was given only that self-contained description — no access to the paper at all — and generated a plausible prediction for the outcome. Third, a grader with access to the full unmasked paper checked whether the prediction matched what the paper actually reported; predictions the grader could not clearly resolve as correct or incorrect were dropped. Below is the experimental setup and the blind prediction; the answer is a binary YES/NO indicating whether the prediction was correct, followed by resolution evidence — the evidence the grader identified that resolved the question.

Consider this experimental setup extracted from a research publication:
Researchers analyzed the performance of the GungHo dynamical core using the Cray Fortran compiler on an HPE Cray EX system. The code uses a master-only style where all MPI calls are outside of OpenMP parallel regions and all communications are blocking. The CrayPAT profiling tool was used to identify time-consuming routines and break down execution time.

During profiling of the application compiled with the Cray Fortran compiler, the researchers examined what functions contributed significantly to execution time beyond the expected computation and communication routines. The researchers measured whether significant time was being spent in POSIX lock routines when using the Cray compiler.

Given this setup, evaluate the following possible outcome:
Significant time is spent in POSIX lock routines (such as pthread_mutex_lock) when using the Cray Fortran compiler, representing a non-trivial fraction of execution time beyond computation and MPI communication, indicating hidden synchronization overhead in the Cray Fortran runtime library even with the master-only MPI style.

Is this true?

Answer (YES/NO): YES